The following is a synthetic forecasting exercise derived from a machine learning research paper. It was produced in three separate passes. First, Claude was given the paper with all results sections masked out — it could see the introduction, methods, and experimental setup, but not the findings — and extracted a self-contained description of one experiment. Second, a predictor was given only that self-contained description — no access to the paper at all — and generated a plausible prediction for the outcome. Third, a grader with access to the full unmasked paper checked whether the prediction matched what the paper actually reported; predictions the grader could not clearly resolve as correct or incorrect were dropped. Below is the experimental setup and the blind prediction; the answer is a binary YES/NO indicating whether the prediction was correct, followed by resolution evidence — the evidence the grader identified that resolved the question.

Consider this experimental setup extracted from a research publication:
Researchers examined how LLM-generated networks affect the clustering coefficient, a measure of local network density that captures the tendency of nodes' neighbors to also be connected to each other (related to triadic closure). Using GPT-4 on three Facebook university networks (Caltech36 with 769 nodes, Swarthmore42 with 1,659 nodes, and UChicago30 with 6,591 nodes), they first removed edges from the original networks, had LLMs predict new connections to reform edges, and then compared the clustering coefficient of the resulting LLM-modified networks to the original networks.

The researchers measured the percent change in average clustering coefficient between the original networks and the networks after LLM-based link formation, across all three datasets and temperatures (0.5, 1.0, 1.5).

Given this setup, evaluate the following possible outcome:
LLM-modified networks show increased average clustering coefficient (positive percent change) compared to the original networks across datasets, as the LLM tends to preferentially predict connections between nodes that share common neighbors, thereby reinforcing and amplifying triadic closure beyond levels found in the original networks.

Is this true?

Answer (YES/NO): NO